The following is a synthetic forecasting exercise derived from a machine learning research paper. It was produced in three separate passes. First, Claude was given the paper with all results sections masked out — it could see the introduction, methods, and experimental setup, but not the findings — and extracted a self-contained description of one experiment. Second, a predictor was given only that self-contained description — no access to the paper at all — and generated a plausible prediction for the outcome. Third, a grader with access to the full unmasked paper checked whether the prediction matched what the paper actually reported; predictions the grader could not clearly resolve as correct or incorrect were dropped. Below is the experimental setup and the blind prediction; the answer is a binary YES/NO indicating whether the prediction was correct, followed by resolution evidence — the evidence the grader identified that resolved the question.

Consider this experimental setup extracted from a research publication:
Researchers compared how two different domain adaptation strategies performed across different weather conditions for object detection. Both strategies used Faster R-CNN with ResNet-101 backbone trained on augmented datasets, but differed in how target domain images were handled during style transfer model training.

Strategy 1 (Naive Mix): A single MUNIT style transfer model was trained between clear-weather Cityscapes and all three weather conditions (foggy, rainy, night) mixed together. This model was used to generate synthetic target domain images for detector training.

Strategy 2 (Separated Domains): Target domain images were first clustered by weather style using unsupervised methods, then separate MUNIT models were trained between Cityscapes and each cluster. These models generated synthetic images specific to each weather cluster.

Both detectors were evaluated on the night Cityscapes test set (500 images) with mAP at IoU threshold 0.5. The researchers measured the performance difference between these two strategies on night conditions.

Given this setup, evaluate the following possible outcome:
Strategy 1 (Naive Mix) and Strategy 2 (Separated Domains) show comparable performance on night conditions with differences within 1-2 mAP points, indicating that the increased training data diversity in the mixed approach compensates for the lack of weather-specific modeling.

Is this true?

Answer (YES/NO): NO